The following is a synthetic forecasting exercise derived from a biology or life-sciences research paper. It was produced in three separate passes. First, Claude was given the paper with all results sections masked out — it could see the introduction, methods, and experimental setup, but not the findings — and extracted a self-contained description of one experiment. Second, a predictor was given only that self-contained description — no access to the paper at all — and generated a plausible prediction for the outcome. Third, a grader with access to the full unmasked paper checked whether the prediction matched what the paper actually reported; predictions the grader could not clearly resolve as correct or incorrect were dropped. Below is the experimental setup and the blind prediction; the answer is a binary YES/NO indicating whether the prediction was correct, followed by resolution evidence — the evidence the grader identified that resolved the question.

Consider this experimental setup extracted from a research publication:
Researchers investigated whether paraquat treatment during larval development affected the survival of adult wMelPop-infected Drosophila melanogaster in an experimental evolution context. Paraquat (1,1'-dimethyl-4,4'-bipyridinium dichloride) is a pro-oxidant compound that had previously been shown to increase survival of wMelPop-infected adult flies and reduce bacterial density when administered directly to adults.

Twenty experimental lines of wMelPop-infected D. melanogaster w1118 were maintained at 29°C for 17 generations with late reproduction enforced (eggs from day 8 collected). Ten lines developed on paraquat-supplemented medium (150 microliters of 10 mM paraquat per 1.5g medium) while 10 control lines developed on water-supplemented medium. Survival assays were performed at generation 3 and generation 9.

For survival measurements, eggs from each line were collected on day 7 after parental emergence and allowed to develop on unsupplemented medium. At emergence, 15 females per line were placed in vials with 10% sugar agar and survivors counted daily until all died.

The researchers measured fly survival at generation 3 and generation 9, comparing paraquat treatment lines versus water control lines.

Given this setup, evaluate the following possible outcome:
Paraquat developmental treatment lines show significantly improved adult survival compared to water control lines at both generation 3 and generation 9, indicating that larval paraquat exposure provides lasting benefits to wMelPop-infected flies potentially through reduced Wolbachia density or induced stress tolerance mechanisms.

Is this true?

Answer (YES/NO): NO